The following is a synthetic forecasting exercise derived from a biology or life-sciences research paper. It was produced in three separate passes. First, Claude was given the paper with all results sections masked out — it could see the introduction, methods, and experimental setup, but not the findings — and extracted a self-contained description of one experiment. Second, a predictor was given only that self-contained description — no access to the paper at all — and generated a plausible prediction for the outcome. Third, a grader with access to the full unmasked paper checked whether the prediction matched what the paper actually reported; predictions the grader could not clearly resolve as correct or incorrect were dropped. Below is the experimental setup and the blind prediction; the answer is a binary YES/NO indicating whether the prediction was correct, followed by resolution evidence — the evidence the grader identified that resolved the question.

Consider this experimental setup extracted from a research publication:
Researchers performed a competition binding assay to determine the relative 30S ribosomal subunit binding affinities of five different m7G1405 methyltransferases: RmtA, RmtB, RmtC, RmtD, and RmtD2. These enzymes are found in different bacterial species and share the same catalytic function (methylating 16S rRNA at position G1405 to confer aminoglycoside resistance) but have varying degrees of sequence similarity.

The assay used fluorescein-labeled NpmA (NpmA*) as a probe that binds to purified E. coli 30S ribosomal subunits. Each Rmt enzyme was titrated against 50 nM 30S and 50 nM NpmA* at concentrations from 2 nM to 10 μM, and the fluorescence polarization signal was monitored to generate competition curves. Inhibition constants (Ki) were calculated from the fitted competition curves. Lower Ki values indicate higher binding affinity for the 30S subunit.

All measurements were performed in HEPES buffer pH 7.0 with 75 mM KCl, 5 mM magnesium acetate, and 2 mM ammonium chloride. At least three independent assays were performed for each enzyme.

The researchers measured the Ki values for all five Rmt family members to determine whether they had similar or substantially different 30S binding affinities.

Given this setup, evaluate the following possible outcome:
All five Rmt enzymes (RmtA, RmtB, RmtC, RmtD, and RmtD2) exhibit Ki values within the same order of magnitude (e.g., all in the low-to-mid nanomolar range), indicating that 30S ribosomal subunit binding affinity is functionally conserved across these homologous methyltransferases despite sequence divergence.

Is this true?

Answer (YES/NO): YES